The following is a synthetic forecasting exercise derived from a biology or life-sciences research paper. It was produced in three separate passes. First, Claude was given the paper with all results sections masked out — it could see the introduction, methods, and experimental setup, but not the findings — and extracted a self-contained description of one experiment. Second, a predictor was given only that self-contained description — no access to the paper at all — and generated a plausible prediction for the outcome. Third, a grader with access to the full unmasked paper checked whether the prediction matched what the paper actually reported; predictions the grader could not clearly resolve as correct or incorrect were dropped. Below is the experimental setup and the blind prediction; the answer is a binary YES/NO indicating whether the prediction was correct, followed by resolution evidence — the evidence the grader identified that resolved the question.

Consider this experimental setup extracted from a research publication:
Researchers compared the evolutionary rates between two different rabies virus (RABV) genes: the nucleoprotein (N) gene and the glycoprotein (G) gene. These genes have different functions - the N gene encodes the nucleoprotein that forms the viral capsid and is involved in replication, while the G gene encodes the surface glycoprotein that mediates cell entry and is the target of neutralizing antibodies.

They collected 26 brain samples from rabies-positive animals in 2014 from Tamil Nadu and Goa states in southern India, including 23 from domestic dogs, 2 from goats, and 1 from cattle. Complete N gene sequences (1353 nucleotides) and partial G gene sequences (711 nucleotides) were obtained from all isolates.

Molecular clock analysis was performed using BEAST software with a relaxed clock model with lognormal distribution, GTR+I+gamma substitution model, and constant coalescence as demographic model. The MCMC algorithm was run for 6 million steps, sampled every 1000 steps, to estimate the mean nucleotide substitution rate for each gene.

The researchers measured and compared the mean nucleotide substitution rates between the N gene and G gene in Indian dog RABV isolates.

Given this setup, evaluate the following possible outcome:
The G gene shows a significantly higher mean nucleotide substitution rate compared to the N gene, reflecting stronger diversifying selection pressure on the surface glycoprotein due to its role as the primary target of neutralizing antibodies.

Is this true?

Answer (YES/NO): NO